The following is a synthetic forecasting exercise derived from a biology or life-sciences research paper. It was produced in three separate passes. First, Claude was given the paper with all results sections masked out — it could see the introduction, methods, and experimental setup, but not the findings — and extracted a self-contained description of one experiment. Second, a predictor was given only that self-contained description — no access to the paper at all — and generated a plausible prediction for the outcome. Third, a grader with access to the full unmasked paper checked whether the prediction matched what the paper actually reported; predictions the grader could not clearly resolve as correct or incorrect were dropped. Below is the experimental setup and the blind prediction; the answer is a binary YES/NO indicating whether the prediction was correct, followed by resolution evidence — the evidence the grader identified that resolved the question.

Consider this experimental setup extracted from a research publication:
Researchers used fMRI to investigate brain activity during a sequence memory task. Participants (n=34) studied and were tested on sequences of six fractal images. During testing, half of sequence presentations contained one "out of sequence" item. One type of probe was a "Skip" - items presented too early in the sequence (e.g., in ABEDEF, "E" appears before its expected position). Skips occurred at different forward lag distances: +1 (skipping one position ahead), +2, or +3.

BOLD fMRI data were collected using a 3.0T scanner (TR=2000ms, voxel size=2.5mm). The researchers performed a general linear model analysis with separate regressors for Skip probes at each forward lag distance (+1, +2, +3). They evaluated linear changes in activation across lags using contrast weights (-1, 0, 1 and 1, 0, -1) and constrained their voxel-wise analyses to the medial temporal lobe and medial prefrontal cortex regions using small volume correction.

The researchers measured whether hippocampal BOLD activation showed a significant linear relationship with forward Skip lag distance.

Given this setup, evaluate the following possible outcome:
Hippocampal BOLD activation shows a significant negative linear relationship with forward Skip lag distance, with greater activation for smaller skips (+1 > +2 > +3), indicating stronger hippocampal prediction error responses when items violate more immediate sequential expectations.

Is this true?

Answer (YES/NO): NO